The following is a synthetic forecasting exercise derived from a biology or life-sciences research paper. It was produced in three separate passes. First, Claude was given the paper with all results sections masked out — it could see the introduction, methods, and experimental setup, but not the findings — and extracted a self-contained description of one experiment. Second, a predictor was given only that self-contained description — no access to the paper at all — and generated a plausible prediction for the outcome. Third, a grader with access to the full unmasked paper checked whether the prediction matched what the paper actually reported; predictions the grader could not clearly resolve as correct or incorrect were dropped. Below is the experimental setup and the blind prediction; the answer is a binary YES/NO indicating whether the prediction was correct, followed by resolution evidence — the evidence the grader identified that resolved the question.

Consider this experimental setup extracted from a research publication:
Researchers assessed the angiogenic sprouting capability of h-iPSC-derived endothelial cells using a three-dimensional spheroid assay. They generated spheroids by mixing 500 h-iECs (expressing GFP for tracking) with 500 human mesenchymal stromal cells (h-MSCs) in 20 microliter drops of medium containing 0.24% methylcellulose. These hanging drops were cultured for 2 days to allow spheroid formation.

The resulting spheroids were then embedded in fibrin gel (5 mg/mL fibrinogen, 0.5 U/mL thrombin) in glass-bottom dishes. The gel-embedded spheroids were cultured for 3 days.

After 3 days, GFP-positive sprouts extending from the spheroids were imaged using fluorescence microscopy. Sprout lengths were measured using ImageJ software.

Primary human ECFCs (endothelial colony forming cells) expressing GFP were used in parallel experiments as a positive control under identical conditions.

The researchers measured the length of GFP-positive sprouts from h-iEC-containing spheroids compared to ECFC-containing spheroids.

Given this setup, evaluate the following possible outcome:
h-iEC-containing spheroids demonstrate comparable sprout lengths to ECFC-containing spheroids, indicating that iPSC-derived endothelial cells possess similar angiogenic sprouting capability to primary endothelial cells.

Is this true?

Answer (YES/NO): YES